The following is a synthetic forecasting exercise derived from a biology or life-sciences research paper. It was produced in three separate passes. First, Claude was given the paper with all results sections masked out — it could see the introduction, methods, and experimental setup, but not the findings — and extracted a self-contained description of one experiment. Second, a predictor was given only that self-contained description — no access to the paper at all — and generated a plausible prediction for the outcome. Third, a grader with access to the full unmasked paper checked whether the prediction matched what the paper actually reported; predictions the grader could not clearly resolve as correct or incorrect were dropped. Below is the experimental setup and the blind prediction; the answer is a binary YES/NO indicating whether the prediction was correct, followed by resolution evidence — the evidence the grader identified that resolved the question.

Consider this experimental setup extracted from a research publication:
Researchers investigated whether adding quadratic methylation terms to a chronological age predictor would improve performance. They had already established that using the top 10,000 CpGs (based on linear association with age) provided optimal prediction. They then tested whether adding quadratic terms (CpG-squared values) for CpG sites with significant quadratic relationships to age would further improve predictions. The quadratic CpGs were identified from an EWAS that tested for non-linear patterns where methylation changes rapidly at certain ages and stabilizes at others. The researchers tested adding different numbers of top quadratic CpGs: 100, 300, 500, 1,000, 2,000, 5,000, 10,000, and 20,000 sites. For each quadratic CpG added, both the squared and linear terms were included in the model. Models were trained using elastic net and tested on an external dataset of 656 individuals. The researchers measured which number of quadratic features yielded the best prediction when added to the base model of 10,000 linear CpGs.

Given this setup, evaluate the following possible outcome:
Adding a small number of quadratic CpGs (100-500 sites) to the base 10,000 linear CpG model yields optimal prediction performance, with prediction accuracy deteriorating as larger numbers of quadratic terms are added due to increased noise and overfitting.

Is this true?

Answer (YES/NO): YES